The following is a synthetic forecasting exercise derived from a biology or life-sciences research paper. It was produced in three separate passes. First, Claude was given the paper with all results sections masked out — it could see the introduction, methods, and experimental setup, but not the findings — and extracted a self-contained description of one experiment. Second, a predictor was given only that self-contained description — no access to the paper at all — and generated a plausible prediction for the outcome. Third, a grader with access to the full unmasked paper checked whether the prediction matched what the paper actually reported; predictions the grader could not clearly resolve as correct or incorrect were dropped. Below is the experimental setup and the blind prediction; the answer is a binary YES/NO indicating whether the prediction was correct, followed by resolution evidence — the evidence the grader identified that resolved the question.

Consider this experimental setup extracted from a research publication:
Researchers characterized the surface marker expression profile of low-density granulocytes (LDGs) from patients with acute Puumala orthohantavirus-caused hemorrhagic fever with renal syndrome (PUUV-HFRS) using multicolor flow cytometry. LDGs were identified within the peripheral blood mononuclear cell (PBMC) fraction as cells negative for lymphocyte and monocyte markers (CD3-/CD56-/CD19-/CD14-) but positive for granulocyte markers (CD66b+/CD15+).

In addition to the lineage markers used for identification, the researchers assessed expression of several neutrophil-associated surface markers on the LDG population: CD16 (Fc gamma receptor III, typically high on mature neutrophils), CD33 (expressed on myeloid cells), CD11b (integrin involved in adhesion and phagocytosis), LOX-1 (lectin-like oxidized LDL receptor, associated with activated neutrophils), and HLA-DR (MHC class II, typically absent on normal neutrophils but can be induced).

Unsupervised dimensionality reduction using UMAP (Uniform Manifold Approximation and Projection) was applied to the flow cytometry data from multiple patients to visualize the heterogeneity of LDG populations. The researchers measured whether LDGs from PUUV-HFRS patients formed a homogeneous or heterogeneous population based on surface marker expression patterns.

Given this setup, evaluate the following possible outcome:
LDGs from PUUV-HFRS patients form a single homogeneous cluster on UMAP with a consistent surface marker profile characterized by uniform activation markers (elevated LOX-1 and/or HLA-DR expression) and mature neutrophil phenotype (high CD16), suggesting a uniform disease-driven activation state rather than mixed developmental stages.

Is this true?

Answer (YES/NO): NO